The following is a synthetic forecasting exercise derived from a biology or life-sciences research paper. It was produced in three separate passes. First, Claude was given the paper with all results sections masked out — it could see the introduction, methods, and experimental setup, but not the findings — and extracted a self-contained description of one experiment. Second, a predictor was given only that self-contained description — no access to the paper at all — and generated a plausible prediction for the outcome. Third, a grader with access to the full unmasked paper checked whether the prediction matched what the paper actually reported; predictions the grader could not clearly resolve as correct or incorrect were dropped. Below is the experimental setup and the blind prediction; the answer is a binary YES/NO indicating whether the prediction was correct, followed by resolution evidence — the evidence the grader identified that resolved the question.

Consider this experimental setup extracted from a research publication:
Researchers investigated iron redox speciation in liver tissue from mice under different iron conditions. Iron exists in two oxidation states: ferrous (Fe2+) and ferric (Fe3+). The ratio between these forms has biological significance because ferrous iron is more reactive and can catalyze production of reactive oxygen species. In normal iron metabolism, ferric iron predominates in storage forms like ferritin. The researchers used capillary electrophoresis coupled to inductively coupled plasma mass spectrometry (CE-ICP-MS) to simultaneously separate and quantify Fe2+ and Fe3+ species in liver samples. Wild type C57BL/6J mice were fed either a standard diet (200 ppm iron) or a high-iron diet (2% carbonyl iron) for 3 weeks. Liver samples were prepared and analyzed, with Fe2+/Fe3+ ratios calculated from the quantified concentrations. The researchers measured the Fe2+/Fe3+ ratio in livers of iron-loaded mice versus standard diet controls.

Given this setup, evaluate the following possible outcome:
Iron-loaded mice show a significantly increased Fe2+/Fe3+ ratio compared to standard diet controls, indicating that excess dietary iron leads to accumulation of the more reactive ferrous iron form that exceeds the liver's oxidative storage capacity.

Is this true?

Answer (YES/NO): NO